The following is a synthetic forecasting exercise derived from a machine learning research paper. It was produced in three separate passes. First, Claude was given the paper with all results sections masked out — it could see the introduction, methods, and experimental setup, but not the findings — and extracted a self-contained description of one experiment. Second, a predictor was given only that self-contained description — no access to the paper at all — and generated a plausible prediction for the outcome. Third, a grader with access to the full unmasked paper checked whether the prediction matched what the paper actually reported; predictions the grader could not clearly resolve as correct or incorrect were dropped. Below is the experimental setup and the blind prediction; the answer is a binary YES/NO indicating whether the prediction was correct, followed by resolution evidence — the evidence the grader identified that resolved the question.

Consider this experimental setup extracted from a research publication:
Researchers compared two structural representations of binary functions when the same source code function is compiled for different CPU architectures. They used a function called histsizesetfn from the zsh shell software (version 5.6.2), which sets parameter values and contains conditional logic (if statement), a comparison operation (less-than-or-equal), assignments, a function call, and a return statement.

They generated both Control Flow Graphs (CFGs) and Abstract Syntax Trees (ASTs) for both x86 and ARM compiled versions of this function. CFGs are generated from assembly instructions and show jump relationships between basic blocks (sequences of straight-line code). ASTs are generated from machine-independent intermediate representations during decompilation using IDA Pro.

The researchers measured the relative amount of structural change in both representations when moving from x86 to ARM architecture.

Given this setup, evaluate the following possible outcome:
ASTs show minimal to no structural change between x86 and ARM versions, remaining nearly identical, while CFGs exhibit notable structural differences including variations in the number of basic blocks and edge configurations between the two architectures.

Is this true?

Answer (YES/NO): YES